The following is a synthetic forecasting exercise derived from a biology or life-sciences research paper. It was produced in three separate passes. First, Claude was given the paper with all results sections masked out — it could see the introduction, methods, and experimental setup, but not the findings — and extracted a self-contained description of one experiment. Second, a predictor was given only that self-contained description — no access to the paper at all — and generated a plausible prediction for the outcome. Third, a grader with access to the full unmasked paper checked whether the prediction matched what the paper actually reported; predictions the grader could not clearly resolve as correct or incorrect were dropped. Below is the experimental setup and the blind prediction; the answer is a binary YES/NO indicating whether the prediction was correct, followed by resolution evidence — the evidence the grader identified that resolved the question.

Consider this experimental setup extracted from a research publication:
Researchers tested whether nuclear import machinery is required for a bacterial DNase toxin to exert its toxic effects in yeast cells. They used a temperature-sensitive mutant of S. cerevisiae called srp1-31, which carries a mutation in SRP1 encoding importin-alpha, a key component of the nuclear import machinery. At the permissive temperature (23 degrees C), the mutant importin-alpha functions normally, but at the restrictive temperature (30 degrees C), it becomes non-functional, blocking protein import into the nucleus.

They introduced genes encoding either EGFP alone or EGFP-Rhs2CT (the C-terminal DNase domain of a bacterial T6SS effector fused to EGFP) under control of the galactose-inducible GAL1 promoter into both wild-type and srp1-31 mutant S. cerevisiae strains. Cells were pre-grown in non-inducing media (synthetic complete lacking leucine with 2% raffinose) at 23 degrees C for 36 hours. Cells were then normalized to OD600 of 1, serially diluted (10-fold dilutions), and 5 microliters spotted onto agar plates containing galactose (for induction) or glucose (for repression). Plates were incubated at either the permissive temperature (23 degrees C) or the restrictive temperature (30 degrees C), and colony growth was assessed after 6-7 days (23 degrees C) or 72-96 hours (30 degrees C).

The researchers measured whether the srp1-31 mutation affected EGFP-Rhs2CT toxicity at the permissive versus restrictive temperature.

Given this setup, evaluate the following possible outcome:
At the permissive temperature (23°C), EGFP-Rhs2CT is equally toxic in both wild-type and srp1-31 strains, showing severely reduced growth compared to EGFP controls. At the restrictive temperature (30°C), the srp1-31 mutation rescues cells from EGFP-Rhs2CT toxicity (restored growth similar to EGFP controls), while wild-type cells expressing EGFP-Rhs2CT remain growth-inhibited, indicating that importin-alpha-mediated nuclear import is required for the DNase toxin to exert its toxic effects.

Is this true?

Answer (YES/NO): NO